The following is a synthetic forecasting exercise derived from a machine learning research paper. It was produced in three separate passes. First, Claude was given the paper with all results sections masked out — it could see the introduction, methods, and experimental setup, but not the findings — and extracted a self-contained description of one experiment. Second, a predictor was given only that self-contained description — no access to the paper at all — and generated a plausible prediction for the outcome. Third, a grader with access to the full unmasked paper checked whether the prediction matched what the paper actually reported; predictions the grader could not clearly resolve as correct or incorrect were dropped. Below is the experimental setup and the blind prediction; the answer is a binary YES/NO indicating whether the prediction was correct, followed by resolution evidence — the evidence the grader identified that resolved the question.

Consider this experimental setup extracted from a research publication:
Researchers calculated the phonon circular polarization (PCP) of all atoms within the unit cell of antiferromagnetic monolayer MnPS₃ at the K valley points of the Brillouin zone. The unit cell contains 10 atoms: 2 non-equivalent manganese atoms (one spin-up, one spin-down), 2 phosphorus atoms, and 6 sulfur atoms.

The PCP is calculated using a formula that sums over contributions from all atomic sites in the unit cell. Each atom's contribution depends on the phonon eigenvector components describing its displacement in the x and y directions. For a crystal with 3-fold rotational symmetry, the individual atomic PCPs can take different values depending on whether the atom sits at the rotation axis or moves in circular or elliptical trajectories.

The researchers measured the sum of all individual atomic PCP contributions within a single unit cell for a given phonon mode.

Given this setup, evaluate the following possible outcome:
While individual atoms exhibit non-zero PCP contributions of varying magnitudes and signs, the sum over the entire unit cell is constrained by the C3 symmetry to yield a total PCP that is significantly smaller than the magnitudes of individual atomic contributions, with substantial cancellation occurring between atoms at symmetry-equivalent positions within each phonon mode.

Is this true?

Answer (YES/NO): NO